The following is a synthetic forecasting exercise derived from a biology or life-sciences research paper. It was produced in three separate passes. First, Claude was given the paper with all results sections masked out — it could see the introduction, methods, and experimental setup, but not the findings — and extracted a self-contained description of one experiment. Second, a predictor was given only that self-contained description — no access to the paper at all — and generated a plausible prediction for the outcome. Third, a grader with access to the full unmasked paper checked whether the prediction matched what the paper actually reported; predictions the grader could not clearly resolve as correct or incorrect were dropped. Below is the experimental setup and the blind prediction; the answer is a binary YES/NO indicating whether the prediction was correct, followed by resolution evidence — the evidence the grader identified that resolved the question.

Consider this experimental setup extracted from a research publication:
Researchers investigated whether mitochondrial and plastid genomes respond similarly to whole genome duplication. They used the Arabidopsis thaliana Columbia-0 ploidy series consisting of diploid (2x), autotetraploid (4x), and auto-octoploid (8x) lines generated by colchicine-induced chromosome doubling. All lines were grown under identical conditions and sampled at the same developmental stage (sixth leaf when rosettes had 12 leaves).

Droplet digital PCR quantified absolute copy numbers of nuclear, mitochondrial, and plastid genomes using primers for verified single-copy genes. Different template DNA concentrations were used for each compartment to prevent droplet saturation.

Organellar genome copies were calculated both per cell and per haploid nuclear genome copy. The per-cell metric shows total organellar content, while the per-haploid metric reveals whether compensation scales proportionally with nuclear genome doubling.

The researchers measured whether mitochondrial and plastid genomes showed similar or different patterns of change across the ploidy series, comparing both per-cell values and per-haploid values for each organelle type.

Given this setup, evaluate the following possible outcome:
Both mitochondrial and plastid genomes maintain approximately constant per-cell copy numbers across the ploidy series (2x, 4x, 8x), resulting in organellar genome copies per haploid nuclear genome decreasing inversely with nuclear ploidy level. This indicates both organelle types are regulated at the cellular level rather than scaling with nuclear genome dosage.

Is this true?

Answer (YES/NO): NO